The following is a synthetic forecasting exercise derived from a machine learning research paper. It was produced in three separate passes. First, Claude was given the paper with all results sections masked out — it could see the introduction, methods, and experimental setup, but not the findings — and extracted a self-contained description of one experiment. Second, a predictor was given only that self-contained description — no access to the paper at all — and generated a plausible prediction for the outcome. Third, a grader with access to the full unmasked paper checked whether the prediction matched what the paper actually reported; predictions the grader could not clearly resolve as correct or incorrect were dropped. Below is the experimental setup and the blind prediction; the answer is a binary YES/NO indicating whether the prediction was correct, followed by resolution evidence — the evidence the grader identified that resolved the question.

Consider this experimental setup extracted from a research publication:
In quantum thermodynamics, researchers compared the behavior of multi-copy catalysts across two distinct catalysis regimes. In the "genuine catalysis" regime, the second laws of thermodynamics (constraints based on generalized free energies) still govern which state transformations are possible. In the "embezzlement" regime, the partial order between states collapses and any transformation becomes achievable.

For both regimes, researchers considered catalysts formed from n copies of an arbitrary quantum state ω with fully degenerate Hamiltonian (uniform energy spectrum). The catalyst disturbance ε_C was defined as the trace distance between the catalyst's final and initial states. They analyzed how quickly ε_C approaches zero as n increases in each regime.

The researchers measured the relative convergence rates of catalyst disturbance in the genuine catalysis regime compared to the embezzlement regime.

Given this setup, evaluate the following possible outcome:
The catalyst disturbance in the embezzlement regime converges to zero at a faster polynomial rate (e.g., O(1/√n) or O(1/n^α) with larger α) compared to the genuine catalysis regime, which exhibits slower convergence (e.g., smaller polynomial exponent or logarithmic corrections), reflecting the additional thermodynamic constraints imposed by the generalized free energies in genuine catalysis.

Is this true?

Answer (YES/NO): NO